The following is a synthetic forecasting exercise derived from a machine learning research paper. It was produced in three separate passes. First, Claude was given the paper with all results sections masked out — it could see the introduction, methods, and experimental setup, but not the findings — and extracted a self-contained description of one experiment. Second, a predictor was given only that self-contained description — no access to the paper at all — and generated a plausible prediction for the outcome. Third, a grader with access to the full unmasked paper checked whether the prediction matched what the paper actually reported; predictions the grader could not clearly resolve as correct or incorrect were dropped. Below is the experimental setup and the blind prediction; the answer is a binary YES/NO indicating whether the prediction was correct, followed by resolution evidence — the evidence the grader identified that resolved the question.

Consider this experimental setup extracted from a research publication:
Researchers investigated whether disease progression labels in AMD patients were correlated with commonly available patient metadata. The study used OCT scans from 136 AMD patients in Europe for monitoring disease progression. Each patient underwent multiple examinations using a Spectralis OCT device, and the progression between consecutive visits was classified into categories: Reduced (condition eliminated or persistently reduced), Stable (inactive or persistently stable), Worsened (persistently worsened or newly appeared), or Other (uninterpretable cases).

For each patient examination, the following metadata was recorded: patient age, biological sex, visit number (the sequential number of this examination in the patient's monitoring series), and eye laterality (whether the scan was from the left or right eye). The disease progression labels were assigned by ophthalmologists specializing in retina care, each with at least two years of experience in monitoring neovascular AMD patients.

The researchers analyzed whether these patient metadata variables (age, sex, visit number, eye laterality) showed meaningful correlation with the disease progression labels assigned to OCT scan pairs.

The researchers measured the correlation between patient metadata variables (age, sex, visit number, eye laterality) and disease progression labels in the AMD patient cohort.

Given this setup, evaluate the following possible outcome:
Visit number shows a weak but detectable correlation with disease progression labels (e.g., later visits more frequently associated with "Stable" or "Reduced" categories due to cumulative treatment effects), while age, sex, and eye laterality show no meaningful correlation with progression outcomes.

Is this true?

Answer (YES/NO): NO